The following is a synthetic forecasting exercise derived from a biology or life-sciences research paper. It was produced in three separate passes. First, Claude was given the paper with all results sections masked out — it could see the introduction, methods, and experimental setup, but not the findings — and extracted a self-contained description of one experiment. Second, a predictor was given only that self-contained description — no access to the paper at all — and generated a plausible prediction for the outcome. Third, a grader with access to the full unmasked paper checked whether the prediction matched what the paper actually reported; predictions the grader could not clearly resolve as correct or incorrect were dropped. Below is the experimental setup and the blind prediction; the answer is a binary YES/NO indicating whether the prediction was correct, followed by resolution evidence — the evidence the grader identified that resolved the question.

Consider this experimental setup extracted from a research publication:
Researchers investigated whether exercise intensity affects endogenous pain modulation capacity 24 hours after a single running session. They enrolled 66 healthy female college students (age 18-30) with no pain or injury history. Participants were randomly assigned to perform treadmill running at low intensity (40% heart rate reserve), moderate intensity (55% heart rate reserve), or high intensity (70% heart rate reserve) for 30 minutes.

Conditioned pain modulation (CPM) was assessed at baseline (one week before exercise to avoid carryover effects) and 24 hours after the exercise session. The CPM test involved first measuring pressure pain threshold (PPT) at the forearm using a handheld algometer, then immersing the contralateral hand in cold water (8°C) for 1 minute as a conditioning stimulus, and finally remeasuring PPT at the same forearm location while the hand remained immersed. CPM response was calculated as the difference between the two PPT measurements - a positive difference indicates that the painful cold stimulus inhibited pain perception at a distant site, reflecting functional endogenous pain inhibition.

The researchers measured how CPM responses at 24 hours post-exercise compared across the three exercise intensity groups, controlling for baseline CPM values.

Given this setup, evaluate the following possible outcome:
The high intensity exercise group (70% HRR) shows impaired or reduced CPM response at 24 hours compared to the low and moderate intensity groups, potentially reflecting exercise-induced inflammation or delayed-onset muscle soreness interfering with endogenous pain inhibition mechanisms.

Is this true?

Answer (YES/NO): YES